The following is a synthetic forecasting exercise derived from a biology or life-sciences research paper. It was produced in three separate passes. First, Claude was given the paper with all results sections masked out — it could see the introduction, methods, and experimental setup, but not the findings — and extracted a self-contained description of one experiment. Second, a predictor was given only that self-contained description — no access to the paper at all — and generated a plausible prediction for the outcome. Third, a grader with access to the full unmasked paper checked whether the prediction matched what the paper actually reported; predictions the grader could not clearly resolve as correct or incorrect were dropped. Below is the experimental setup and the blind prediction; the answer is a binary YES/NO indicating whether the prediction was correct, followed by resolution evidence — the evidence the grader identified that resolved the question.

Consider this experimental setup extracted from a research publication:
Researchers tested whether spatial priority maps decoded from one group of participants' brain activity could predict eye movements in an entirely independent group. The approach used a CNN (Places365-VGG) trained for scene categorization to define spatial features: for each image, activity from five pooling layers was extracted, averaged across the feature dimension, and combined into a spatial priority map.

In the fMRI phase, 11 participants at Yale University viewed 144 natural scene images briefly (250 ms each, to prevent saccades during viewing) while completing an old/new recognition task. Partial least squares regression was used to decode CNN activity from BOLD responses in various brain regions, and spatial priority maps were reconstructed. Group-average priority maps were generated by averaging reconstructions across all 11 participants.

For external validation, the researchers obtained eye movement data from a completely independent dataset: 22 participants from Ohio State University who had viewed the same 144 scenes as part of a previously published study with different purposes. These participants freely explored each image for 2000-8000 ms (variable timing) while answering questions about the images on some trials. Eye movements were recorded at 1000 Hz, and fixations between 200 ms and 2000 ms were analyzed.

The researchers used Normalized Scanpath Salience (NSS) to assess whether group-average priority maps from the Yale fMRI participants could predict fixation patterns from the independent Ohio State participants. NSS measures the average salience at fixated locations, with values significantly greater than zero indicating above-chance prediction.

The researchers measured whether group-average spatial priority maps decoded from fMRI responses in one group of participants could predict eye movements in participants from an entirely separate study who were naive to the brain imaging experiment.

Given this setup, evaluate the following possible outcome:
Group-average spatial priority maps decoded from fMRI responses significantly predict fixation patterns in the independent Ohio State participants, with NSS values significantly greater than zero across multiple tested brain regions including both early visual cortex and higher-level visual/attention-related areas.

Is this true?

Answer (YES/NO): NO